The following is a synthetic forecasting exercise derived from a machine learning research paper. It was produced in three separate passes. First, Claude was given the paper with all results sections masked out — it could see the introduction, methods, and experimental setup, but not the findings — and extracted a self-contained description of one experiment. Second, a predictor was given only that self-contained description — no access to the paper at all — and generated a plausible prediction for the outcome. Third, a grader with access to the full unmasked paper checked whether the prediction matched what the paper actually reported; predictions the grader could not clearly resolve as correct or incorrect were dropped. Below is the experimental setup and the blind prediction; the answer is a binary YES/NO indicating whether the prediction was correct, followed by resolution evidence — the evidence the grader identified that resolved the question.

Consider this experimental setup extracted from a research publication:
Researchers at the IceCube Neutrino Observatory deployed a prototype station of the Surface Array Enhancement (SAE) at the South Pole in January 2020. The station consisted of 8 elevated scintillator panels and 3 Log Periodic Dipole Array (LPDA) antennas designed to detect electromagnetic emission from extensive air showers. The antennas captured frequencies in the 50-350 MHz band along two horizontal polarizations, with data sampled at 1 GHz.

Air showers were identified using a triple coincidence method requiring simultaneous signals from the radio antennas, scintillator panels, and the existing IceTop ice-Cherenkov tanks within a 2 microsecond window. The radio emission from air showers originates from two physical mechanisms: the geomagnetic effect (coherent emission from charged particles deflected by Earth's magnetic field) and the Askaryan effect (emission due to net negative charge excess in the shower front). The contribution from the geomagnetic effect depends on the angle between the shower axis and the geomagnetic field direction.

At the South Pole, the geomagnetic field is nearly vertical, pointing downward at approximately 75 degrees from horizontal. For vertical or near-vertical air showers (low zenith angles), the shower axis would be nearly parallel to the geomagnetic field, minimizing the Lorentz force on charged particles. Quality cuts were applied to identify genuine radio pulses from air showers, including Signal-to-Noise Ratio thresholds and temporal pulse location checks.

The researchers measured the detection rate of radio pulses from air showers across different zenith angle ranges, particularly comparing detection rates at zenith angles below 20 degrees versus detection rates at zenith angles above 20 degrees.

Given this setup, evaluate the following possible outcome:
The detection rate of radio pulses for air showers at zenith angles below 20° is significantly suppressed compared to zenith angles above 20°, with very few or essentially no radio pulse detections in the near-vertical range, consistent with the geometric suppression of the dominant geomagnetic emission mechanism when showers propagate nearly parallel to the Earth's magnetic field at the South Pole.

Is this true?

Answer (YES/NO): YES